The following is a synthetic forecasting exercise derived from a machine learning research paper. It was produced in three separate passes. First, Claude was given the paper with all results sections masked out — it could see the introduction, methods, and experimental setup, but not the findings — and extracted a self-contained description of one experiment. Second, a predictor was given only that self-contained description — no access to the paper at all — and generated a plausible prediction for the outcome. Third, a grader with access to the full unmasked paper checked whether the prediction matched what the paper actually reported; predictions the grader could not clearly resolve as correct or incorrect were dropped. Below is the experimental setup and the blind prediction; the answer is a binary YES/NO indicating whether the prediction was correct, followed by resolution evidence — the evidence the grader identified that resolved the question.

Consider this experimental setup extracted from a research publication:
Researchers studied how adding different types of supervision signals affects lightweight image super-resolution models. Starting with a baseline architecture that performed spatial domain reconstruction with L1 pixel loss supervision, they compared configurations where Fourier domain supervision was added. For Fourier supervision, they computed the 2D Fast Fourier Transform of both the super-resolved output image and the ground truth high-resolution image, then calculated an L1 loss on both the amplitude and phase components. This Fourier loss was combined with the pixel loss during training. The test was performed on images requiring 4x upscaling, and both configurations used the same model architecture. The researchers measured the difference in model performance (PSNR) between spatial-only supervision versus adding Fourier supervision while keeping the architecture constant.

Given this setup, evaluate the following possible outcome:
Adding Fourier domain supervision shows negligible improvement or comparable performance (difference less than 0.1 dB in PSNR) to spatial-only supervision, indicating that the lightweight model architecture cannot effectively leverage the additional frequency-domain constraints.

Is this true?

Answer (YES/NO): NO